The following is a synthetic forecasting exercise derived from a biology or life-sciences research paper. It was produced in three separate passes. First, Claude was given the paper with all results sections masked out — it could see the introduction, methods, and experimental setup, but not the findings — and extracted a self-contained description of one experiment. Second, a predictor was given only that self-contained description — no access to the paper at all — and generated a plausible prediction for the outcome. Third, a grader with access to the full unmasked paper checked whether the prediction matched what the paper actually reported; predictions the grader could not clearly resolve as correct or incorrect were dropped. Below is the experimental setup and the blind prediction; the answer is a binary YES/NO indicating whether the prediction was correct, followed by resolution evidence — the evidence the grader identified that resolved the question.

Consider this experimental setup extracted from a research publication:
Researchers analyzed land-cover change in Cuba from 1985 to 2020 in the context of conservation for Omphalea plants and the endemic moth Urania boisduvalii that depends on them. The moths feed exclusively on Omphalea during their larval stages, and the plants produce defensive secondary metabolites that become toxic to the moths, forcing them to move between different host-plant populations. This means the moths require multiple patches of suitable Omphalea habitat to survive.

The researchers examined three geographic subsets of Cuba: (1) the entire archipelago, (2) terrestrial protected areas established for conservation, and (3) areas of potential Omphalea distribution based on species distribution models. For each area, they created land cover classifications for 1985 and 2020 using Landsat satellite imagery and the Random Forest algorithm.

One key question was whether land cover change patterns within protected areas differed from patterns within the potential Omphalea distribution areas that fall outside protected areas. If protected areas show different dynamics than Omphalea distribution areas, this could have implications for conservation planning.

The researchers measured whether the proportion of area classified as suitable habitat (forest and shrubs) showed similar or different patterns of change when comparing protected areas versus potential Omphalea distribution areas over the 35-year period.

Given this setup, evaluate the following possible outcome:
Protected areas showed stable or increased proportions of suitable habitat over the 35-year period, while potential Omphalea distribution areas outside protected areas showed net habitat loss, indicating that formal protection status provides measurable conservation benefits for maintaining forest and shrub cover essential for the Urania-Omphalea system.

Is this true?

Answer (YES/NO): NO